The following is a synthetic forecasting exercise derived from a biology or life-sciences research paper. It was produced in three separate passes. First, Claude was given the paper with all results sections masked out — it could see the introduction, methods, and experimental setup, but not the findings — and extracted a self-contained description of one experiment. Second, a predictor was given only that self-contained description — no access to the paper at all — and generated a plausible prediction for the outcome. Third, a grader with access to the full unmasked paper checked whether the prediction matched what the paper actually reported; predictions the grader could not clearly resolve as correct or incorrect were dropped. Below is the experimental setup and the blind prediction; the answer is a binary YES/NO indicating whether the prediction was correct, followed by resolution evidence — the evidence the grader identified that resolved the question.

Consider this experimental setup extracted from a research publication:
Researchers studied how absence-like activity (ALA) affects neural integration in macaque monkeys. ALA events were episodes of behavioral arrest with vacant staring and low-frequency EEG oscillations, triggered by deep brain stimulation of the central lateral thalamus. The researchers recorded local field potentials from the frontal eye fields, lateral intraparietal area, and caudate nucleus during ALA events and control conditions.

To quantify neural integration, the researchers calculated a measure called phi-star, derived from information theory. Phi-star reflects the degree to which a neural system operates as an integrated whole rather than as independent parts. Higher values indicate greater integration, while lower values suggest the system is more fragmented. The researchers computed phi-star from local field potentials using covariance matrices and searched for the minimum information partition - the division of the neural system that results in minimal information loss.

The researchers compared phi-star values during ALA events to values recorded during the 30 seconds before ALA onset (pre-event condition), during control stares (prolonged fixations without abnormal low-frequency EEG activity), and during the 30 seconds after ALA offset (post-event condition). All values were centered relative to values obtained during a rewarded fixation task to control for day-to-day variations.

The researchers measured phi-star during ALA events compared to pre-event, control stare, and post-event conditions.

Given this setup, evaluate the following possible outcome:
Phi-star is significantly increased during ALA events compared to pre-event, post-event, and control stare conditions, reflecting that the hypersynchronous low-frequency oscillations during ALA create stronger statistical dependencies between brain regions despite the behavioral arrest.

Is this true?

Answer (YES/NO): NO